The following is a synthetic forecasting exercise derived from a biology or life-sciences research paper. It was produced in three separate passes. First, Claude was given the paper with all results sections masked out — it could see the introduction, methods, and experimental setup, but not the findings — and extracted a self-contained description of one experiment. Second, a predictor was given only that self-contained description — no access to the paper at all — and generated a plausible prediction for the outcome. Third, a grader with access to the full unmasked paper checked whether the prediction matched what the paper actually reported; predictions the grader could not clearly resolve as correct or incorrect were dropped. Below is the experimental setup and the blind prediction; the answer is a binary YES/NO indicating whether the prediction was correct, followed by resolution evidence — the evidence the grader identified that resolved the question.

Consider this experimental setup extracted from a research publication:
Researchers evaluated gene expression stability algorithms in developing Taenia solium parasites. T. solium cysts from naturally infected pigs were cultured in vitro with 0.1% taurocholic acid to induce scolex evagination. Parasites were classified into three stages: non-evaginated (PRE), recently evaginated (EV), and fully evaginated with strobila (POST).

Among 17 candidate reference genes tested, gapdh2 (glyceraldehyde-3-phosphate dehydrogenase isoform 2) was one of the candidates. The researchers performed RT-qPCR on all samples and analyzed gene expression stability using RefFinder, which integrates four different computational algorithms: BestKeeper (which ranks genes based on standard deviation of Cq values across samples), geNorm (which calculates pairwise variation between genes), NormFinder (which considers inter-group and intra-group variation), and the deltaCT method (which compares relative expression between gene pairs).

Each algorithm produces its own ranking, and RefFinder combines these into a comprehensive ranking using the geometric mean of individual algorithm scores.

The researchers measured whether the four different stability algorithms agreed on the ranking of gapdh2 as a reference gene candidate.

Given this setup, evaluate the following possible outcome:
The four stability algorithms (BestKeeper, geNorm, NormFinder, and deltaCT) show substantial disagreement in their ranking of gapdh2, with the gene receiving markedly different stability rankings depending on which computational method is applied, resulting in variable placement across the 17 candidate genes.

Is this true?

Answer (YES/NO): YES